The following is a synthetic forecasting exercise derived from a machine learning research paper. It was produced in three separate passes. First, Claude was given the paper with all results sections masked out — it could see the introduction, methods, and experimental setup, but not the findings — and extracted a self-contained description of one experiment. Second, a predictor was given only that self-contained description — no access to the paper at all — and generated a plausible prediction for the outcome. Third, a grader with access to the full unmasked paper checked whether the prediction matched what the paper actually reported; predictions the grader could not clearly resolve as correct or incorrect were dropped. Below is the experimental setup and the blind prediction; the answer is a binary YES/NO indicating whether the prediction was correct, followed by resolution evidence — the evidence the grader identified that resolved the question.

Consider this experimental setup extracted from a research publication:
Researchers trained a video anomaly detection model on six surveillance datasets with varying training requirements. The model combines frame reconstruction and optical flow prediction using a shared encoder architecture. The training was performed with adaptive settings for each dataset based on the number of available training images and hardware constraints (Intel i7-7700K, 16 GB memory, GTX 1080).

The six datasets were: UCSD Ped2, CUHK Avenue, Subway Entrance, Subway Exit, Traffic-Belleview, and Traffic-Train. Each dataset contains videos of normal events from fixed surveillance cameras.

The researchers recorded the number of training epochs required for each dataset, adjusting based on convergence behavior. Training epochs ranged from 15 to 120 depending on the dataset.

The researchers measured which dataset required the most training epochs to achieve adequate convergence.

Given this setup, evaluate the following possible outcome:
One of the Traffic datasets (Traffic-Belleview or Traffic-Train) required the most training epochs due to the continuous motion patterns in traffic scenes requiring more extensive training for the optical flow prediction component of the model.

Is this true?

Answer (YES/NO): YES